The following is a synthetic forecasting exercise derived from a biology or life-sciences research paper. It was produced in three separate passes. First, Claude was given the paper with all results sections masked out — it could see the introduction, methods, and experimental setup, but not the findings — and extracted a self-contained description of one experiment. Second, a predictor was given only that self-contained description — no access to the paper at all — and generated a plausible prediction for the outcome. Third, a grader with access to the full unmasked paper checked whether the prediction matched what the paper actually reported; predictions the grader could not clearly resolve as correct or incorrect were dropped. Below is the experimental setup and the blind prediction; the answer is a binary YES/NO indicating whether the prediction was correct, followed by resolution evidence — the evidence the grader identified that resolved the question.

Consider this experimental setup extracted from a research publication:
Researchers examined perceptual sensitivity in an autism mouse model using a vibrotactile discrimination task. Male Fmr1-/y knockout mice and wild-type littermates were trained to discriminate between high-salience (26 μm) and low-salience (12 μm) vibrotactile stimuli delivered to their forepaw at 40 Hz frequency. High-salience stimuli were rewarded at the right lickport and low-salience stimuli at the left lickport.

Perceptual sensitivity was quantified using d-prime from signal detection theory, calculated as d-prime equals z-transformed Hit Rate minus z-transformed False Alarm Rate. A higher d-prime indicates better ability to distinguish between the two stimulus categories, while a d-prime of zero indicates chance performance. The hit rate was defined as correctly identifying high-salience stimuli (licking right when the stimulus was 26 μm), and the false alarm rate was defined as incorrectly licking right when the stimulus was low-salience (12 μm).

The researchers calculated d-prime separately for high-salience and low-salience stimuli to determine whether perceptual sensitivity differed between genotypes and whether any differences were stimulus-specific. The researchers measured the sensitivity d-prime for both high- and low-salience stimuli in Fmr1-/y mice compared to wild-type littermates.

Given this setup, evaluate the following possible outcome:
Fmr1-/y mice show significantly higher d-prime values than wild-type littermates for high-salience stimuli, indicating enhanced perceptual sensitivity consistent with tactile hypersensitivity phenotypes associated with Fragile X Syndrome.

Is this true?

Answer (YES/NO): NO